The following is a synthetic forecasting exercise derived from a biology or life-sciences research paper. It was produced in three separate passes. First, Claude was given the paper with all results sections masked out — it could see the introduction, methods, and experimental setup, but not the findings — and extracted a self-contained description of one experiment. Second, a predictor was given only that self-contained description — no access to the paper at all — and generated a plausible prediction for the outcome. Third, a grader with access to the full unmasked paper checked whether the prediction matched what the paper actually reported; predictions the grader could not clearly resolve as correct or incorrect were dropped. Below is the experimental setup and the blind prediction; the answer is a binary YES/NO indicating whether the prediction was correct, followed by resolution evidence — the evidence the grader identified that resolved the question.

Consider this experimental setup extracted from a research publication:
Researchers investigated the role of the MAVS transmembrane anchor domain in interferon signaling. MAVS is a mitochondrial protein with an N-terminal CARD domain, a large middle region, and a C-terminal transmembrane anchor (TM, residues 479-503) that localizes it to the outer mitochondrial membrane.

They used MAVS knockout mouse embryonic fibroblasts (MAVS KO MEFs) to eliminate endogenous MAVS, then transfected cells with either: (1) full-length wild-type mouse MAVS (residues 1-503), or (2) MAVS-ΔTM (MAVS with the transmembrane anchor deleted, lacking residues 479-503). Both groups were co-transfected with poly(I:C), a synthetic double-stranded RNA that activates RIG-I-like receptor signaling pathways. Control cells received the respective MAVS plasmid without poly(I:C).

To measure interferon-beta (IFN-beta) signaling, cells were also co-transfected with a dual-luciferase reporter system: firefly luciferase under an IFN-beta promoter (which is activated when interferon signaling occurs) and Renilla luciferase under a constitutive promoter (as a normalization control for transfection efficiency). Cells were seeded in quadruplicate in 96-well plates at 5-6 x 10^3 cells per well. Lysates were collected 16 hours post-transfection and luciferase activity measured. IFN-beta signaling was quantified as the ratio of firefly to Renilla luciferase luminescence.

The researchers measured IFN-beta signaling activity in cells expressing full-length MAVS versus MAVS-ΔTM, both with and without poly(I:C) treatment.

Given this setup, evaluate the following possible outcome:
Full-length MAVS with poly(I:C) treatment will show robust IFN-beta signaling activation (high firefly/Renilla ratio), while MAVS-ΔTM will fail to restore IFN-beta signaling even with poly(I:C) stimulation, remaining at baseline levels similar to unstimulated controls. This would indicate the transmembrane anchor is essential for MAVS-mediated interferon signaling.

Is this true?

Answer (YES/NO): YES